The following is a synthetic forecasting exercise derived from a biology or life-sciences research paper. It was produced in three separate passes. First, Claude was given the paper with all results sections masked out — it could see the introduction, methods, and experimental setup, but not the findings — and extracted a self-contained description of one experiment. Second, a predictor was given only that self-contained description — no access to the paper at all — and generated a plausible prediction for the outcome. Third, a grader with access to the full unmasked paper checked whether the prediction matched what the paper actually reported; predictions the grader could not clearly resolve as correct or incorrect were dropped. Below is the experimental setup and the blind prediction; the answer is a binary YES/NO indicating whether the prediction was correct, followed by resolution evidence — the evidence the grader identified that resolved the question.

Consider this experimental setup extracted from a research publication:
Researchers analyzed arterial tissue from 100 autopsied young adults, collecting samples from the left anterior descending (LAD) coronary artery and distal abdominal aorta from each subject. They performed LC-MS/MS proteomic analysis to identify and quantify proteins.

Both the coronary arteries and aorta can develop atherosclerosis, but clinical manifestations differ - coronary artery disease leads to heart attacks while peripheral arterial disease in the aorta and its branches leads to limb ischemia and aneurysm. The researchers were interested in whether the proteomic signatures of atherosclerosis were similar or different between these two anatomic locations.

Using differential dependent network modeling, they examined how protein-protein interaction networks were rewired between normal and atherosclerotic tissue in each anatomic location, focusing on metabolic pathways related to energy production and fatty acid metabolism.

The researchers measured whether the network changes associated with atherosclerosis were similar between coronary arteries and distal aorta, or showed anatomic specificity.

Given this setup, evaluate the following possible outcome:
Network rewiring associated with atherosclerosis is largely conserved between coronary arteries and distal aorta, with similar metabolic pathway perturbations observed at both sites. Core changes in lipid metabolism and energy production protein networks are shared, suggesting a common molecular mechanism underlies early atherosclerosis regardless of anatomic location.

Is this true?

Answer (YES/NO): NO